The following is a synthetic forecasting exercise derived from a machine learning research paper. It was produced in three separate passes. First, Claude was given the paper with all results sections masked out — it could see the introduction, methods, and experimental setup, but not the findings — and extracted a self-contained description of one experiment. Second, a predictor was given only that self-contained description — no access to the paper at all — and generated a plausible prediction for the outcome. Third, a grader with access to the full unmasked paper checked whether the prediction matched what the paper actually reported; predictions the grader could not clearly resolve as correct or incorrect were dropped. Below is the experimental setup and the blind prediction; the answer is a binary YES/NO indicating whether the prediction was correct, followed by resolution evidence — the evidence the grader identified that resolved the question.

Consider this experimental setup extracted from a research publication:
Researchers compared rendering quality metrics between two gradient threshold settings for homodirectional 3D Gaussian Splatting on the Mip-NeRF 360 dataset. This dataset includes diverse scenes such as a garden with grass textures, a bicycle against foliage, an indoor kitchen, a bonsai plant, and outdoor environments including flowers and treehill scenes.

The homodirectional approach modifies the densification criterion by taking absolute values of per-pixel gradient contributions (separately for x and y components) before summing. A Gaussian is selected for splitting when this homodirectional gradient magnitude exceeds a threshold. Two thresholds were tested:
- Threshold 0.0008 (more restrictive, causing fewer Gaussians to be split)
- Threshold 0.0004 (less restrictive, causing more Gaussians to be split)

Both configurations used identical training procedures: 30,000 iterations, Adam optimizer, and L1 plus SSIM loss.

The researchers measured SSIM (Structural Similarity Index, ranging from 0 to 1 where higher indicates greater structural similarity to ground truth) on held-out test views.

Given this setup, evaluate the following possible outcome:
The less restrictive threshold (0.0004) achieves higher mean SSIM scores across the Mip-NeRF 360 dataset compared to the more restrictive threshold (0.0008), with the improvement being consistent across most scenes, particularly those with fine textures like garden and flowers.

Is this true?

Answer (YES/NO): YES